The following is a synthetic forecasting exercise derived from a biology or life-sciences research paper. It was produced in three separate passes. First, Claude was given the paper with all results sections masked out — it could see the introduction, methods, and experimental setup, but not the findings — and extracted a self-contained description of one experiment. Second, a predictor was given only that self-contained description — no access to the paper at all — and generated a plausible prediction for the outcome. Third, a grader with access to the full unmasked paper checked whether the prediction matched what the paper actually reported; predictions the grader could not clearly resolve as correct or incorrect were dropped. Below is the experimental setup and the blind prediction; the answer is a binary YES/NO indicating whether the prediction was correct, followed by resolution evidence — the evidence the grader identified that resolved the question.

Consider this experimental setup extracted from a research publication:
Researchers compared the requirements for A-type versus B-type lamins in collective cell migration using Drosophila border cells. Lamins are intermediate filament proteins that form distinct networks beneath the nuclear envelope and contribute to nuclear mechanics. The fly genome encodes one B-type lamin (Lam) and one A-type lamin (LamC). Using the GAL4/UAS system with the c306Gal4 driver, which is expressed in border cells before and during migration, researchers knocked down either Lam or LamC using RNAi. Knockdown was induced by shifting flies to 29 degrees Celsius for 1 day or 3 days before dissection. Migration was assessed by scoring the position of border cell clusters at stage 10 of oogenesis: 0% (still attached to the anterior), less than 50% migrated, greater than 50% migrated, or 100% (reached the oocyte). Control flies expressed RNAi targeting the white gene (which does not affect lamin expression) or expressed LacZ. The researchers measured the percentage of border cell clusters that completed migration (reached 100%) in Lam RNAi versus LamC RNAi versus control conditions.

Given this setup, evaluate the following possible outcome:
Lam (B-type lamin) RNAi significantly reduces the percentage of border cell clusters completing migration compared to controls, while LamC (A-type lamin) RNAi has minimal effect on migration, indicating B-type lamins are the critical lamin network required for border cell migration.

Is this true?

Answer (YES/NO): YES